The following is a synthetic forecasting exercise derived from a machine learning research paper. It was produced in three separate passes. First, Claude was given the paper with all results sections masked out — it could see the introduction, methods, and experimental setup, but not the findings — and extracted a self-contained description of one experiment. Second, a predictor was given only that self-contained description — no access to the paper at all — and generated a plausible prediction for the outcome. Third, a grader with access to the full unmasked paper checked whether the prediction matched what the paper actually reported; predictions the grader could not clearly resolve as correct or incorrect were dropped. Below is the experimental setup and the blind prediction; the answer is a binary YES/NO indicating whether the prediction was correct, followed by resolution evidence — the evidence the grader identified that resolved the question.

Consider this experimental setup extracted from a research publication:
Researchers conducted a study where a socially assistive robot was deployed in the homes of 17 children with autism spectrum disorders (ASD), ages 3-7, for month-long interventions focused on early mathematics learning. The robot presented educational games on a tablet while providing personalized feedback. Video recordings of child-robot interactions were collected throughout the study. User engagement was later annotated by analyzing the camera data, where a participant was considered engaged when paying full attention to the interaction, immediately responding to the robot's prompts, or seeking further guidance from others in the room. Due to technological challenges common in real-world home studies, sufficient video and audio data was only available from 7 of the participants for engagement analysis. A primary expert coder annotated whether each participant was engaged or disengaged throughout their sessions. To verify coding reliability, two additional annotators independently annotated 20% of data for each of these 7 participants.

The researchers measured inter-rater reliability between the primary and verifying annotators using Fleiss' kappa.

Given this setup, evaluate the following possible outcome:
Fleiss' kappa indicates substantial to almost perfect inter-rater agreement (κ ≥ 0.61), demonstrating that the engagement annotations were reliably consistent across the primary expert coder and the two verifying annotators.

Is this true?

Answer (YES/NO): YES